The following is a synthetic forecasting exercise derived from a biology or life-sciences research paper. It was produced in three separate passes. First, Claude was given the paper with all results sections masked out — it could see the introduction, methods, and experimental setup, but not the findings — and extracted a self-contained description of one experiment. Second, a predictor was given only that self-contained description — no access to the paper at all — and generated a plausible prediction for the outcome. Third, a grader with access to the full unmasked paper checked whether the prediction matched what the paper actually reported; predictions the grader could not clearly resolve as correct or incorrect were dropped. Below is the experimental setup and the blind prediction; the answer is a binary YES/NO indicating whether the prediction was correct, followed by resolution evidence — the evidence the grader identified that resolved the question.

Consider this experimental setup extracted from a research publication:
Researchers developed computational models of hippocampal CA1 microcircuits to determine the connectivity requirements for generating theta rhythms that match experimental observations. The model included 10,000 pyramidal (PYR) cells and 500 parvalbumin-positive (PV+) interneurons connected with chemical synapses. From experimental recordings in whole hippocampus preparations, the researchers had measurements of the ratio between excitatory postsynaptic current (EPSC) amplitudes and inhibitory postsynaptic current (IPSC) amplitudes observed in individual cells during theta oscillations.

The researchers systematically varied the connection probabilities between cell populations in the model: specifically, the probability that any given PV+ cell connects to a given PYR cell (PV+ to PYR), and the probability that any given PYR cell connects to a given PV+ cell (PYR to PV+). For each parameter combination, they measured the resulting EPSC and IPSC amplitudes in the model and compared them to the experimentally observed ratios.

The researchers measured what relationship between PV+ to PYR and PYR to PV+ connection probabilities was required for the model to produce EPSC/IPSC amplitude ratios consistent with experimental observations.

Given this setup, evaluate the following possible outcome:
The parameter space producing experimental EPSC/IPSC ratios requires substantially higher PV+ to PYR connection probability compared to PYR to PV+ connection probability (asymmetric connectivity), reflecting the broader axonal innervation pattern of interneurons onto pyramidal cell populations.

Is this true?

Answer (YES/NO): YES